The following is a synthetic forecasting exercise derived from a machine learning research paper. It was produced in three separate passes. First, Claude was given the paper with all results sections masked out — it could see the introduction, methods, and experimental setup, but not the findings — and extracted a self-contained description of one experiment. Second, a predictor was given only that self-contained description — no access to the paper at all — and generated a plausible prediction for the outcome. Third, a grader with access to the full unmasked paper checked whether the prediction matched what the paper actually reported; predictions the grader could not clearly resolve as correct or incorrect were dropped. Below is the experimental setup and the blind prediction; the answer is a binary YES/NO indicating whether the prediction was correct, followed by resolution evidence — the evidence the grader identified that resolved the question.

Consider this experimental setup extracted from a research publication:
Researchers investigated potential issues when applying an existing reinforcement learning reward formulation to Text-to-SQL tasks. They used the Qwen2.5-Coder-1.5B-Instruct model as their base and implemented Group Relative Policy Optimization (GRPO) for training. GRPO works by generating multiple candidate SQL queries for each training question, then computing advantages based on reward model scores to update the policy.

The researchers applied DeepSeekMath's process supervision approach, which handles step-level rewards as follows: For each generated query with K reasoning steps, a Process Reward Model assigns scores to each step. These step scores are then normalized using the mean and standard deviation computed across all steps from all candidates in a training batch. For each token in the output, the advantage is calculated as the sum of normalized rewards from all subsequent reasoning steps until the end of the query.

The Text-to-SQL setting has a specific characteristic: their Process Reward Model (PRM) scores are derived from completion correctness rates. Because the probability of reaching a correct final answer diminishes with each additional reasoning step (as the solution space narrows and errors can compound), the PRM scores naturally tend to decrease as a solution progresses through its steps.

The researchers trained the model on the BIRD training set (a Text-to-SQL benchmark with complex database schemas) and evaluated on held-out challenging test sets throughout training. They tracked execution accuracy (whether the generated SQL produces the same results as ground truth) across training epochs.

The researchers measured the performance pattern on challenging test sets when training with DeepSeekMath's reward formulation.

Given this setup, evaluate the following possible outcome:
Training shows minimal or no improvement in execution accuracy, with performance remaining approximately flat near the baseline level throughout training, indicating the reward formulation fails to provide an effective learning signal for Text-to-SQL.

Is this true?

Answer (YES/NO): NO